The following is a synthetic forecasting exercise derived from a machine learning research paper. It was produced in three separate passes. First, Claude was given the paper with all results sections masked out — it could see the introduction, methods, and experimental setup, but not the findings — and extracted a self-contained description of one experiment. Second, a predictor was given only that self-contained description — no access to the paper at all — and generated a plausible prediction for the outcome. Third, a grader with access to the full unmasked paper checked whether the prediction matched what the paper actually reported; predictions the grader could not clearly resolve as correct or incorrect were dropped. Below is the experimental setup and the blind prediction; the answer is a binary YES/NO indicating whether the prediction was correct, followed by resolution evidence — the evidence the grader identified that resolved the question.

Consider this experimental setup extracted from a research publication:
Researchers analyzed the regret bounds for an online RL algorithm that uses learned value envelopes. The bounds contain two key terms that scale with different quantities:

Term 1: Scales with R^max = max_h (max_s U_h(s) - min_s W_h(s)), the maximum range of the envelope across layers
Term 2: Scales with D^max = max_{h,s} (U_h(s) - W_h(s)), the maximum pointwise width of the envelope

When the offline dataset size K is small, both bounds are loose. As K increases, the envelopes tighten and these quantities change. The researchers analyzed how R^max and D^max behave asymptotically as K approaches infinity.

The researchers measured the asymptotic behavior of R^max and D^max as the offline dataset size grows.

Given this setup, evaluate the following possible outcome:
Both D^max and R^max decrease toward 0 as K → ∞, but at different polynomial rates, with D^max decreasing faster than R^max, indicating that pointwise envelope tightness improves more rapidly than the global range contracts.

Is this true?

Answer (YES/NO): NO